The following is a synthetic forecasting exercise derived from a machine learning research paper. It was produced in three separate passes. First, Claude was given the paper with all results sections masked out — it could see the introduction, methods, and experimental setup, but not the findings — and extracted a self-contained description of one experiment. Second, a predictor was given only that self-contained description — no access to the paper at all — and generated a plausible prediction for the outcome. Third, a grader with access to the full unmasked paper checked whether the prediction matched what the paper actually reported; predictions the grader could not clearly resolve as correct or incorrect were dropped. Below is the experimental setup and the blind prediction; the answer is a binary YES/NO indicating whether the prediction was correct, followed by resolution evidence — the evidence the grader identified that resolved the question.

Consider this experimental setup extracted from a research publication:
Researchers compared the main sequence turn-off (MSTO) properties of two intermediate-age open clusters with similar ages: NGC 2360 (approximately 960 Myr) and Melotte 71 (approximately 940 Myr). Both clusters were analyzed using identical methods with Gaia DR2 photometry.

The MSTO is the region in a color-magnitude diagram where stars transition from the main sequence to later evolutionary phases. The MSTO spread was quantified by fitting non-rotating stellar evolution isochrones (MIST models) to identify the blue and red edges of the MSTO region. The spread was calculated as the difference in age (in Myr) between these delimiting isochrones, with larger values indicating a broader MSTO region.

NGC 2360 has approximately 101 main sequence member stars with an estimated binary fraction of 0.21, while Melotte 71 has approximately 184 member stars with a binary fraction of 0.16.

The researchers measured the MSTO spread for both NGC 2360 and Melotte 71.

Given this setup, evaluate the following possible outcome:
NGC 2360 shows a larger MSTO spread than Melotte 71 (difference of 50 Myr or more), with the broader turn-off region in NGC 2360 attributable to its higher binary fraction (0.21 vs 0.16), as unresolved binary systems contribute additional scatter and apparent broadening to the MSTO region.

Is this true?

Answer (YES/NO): NO